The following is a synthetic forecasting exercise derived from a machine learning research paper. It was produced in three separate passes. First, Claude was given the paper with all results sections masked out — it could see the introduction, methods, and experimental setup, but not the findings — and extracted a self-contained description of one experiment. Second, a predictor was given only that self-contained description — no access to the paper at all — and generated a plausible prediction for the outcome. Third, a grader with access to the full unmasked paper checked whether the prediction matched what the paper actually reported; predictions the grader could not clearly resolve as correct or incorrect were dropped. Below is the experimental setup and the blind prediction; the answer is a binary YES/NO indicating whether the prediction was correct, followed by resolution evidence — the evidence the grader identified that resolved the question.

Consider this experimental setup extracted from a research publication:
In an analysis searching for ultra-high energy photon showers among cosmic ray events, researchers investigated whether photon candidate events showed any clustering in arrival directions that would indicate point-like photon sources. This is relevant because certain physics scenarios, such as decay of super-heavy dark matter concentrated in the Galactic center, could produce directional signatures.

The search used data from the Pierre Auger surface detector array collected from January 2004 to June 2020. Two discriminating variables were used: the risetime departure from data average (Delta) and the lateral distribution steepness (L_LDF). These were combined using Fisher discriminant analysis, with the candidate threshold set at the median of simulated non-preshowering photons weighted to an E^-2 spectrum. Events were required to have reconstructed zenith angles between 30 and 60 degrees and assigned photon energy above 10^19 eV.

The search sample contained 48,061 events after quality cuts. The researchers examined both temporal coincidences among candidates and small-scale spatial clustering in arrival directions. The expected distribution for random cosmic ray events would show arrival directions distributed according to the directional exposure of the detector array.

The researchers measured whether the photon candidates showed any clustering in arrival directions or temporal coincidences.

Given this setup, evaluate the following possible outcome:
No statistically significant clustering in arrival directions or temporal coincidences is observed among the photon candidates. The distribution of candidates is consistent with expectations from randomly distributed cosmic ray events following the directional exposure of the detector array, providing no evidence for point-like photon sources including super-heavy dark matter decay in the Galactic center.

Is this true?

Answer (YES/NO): YES